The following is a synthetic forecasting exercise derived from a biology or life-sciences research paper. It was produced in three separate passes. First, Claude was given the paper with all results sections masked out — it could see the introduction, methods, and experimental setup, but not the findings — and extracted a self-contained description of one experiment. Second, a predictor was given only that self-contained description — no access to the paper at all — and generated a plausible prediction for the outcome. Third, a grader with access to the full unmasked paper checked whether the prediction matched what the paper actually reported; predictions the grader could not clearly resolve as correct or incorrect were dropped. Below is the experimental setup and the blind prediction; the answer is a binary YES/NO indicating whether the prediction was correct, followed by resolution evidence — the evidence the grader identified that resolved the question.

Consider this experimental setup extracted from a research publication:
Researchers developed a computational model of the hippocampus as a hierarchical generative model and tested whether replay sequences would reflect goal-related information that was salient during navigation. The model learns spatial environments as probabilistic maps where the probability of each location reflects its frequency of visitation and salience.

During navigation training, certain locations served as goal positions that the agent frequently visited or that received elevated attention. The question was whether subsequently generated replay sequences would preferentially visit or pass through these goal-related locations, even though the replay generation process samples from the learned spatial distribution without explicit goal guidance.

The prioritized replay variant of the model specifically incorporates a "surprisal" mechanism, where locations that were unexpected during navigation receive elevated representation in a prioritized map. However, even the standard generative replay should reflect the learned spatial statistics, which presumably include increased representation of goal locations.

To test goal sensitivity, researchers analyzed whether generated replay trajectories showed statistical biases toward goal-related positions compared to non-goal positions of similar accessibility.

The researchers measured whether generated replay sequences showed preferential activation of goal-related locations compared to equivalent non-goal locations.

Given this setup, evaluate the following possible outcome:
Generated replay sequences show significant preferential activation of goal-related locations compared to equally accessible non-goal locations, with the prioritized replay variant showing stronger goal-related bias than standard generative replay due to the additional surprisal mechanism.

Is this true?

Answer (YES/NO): NO